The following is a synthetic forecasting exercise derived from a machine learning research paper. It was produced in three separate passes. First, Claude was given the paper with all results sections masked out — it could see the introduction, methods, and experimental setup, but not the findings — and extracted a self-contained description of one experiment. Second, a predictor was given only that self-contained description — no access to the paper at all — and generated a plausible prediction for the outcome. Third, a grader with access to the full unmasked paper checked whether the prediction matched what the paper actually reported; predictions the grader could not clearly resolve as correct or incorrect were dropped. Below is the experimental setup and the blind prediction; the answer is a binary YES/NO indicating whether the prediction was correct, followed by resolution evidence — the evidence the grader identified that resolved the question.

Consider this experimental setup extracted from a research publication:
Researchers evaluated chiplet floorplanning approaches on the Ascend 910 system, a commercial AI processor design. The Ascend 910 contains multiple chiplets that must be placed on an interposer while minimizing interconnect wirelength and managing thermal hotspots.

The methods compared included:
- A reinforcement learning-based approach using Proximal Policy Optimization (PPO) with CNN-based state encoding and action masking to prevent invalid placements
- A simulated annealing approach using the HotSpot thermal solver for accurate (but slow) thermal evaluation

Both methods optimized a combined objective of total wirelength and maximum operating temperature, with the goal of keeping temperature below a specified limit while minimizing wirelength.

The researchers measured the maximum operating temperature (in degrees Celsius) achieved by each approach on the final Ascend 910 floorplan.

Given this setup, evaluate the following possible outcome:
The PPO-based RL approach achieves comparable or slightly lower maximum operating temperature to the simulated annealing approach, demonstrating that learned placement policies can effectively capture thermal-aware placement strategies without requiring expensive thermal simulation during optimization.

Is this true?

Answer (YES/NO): NO